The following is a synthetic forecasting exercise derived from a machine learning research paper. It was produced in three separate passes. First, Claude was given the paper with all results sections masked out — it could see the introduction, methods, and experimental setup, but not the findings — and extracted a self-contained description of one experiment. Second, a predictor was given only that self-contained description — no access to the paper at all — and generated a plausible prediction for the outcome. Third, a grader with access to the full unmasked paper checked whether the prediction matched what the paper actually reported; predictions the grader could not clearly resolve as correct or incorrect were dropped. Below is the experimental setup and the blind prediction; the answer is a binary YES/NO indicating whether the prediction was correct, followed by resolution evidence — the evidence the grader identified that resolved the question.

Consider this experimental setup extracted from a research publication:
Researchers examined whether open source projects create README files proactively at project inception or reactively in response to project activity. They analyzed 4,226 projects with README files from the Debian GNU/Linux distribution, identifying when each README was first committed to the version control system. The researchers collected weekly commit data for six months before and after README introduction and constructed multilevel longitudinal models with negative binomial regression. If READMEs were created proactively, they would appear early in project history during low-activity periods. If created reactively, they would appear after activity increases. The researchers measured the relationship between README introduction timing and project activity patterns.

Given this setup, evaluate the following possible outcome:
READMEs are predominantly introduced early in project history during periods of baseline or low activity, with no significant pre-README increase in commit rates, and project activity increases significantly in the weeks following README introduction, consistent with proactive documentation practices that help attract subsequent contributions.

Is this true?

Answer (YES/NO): NO